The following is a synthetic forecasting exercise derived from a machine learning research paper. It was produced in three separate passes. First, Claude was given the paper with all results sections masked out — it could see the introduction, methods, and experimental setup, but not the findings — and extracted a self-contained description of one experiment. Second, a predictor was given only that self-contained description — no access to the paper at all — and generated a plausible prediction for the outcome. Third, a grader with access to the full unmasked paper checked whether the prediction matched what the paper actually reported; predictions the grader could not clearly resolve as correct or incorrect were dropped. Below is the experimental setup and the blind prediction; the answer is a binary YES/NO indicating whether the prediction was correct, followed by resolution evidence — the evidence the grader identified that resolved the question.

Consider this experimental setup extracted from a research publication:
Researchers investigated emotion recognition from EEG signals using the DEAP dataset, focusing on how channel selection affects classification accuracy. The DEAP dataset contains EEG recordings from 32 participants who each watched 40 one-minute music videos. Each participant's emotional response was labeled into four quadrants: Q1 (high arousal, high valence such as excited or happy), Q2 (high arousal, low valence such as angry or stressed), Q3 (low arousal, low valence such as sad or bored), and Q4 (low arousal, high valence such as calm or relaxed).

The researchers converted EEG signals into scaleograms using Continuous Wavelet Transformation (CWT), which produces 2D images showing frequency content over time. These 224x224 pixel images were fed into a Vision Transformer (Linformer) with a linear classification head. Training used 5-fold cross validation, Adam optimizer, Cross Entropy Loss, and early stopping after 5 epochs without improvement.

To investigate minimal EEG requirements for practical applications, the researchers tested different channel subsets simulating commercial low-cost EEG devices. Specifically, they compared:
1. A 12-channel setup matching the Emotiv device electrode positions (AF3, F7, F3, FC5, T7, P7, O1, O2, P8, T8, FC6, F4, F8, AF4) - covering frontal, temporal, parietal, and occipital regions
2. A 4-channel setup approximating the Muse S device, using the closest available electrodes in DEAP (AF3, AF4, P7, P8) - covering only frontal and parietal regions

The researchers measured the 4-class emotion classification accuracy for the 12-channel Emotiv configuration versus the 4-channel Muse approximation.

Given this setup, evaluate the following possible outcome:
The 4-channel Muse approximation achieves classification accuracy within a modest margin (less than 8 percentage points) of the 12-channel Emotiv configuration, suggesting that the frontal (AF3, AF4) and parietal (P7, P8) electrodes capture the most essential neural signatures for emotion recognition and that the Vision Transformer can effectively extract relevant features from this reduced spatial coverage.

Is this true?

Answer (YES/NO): NO